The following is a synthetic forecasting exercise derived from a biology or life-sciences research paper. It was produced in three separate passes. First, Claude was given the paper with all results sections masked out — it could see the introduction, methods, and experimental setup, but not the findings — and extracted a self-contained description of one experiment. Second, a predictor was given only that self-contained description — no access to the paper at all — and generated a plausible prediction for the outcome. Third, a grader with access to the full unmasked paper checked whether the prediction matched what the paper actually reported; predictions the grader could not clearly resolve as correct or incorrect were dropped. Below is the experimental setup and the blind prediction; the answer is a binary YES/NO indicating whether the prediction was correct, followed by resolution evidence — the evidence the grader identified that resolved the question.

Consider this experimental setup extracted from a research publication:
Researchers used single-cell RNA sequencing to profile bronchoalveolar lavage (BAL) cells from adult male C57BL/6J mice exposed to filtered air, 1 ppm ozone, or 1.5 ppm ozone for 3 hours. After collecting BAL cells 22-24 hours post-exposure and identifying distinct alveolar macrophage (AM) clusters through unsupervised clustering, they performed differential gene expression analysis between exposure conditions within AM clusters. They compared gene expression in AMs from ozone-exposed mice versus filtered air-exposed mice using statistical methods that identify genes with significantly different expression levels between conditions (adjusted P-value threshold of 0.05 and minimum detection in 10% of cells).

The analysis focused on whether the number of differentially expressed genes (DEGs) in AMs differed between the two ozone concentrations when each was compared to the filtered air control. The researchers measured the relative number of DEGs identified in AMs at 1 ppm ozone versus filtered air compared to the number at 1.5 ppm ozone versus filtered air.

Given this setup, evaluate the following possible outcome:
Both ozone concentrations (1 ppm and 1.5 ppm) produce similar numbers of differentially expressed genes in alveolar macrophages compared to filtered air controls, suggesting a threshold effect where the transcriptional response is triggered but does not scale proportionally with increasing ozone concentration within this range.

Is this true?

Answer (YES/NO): NO